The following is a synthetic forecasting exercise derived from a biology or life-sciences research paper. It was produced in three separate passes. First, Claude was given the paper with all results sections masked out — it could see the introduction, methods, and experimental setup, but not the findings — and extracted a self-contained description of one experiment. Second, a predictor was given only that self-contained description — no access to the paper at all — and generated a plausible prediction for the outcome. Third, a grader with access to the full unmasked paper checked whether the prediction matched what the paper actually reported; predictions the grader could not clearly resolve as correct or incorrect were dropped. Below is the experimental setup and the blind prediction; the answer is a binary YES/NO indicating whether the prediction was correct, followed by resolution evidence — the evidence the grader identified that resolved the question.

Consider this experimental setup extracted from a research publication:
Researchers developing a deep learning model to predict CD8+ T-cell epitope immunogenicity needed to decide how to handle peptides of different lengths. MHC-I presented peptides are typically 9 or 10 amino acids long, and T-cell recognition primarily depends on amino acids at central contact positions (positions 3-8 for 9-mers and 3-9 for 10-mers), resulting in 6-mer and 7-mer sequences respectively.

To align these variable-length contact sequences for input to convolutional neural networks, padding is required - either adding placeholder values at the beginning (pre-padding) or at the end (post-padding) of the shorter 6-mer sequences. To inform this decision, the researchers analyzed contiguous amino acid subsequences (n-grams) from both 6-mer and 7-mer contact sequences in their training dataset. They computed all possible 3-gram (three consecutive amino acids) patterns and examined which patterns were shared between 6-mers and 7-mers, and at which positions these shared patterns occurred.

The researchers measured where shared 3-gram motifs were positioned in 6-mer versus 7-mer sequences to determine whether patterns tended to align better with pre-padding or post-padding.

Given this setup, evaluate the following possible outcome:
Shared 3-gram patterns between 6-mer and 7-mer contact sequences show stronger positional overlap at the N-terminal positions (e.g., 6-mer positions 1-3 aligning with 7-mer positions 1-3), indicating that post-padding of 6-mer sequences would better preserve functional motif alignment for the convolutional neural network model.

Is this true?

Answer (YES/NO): NO